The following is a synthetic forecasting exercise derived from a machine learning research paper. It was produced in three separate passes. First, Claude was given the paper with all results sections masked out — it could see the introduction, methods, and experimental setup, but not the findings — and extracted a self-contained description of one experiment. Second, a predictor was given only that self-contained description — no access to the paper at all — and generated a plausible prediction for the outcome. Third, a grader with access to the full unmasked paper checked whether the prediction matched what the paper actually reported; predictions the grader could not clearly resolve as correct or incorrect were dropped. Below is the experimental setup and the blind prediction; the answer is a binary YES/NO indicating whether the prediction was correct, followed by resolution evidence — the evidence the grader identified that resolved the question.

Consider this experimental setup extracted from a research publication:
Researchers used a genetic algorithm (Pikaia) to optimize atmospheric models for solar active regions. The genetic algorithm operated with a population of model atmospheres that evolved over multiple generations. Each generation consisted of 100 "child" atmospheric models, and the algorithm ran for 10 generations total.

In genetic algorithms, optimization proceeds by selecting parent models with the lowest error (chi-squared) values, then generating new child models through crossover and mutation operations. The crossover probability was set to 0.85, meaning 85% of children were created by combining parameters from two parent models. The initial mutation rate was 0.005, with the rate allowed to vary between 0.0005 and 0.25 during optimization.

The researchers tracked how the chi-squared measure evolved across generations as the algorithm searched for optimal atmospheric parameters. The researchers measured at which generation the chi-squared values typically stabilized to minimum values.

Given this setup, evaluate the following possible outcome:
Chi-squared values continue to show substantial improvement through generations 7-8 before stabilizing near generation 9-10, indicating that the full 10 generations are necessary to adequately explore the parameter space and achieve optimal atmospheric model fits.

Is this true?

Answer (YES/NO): NO